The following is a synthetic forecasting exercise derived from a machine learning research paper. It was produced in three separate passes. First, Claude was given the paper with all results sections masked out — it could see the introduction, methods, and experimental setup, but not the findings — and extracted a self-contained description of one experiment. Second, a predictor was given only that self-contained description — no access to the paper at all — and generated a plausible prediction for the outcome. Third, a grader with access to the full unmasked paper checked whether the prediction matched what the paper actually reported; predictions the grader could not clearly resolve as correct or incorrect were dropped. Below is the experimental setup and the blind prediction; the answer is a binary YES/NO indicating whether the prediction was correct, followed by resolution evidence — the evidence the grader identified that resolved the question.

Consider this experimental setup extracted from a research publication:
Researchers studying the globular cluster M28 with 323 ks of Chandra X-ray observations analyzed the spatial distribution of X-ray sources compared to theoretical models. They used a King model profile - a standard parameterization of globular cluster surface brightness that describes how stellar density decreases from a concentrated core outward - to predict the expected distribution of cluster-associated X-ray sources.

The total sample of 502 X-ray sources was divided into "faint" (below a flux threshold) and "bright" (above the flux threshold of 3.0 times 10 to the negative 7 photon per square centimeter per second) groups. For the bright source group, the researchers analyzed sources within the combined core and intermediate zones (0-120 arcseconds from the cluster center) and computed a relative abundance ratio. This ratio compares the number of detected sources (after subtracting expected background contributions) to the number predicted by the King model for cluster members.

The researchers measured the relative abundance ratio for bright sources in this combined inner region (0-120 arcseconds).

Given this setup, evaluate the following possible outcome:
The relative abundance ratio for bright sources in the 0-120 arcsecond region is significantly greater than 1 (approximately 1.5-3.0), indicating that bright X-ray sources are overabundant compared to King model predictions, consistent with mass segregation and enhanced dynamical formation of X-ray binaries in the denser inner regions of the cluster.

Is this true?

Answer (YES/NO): NO